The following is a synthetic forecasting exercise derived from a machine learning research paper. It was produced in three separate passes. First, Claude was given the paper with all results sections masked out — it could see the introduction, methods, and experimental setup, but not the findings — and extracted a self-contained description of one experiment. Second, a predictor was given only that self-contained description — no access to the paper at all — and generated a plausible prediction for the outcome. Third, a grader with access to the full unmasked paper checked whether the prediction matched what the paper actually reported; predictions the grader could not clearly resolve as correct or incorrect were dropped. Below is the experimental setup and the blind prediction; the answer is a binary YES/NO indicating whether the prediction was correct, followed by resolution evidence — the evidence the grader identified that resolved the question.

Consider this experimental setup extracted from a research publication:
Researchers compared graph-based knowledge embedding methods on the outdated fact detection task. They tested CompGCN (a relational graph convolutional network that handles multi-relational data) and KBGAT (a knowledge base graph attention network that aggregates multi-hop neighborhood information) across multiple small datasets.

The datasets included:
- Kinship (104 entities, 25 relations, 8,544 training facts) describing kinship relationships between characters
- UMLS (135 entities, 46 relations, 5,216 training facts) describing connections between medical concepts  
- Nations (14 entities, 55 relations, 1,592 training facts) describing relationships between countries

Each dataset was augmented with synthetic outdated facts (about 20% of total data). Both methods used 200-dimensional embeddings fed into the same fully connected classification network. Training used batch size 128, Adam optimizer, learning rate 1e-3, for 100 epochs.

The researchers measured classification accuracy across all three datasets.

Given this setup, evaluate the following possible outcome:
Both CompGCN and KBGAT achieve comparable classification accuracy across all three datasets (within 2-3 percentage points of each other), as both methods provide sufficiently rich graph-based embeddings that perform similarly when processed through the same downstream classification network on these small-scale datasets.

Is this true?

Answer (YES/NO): NO